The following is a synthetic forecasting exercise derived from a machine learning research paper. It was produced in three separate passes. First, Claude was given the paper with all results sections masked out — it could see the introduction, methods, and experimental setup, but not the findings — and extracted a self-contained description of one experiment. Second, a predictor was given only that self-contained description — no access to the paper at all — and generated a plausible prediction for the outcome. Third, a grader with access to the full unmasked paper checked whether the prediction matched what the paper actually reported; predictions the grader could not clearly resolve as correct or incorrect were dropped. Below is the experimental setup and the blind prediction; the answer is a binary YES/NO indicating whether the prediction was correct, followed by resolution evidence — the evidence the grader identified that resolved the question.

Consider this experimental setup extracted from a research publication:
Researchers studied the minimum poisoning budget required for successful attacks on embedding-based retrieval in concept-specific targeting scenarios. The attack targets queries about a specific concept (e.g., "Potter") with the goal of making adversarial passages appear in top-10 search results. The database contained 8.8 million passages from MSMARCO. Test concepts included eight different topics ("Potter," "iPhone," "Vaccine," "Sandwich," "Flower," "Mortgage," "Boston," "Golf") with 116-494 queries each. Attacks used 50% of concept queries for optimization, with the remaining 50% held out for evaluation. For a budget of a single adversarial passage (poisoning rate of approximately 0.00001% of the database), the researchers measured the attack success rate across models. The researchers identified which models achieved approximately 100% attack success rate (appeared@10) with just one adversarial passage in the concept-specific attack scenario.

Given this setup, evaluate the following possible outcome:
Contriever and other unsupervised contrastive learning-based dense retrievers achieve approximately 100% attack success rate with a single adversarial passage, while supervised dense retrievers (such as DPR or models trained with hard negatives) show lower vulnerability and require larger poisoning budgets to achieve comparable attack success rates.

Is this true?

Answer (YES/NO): NO